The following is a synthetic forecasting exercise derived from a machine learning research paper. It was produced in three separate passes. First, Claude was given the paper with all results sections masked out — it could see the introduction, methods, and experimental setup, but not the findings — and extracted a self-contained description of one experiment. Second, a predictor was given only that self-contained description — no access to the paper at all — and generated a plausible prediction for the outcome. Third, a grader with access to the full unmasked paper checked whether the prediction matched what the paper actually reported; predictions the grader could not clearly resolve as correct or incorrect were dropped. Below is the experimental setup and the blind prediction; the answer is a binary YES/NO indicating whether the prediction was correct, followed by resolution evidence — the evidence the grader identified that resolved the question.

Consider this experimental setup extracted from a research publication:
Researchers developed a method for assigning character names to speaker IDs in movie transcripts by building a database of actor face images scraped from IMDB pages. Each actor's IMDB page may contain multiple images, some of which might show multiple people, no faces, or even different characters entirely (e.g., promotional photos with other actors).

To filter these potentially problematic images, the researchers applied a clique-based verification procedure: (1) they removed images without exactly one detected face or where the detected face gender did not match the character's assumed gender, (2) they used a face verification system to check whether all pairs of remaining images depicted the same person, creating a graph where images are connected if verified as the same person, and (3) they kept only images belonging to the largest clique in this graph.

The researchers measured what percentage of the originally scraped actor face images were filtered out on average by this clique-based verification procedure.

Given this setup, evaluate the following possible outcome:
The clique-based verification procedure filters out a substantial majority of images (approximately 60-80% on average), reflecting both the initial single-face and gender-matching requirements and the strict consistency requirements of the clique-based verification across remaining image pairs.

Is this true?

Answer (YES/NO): NO